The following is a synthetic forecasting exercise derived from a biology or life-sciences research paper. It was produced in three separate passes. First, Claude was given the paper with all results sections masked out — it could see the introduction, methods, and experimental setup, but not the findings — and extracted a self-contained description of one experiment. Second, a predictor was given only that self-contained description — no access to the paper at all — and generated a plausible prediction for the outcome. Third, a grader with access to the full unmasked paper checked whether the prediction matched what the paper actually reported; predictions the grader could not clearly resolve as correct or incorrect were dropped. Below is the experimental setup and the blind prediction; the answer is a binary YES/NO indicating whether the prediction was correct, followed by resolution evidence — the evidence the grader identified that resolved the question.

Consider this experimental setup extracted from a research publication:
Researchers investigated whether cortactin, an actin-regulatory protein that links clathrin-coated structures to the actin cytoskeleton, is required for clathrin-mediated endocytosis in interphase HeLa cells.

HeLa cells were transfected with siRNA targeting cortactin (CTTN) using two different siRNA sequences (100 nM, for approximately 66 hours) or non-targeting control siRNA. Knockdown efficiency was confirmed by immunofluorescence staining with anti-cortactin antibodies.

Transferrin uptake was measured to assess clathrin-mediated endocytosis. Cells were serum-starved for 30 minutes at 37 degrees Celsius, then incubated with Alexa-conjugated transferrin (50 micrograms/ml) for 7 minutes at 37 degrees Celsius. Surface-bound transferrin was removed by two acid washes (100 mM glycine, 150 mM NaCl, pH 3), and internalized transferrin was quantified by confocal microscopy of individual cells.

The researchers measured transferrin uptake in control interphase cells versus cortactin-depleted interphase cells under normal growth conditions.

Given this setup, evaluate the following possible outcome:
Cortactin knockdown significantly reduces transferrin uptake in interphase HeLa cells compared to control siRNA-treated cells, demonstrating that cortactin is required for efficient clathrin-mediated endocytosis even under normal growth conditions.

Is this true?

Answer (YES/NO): NO